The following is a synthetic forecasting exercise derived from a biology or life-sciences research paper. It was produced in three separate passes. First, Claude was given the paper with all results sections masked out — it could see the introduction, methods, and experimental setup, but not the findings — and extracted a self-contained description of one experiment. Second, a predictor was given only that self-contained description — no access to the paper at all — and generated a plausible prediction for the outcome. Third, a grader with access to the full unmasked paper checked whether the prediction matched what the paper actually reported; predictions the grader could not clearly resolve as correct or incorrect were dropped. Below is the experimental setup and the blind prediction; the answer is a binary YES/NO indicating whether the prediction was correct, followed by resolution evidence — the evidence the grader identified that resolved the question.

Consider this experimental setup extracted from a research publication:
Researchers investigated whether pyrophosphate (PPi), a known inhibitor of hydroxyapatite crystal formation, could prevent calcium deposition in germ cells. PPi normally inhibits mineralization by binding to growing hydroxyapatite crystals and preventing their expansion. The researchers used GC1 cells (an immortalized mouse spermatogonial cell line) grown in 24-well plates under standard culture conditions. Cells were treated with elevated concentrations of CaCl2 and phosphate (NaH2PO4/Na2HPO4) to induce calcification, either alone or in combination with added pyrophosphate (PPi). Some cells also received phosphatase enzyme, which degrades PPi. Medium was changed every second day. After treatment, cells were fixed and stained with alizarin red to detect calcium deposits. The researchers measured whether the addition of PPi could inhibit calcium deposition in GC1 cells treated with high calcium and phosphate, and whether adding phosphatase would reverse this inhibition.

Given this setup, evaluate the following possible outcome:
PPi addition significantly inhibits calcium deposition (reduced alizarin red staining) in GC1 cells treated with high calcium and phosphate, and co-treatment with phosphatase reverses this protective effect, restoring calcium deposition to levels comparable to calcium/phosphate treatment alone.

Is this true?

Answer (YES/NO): YES